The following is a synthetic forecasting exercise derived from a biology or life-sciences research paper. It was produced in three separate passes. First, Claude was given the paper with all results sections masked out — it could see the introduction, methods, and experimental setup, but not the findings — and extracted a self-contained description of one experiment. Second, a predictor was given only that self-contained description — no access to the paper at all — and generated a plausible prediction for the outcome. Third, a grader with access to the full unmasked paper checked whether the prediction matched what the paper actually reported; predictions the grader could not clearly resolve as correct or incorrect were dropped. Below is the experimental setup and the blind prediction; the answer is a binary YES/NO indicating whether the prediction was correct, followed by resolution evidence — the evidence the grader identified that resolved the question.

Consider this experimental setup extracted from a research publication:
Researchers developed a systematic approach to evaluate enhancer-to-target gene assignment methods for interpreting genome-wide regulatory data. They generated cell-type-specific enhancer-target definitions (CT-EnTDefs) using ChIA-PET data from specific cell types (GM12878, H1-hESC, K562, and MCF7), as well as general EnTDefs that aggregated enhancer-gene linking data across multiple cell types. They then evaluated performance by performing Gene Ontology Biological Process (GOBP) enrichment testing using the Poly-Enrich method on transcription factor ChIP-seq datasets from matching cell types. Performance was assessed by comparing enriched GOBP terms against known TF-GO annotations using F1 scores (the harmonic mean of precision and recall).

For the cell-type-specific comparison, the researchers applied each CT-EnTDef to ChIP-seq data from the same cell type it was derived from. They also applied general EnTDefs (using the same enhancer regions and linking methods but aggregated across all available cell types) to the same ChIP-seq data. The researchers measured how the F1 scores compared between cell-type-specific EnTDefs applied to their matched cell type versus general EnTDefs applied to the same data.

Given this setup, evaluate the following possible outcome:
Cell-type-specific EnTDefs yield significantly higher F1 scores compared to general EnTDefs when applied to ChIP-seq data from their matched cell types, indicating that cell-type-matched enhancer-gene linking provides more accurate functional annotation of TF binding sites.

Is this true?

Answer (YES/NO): NO